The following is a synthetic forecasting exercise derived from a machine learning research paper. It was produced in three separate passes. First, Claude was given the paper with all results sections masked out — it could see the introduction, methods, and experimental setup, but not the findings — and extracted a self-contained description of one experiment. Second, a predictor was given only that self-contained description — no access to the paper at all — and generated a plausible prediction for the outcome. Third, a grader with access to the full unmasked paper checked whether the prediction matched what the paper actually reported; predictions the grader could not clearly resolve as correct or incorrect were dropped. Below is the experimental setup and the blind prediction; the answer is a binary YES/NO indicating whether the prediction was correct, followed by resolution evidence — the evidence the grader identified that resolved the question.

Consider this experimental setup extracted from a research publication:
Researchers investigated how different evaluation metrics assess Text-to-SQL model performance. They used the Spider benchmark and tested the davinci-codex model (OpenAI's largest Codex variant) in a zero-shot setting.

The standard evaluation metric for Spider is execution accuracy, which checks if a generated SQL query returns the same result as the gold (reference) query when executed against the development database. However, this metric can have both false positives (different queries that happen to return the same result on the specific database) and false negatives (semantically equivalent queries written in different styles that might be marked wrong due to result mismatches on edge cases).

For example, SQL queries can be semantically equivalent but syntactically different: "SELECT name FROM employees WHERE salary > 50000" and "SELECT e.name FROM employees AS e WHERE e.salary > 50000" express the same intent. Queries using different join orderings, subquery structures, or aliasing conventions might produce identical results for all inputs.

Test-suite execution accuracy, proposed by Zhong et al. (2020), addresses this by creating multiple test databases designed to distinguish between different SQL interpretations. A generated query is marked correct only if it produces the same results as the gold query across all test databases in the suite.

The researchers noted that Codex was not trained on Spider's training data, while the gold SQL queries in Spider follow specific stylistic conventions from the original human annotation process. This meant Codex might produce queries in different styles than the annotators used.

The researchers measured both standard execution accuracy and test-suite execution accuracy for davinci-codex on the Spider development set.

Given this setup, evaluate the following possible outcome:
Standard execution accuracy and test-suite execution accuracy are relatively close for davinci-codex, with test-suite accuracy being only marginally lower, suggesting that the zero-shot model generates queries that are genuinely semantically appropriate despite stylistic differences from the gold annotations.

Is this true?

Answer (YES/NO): NO